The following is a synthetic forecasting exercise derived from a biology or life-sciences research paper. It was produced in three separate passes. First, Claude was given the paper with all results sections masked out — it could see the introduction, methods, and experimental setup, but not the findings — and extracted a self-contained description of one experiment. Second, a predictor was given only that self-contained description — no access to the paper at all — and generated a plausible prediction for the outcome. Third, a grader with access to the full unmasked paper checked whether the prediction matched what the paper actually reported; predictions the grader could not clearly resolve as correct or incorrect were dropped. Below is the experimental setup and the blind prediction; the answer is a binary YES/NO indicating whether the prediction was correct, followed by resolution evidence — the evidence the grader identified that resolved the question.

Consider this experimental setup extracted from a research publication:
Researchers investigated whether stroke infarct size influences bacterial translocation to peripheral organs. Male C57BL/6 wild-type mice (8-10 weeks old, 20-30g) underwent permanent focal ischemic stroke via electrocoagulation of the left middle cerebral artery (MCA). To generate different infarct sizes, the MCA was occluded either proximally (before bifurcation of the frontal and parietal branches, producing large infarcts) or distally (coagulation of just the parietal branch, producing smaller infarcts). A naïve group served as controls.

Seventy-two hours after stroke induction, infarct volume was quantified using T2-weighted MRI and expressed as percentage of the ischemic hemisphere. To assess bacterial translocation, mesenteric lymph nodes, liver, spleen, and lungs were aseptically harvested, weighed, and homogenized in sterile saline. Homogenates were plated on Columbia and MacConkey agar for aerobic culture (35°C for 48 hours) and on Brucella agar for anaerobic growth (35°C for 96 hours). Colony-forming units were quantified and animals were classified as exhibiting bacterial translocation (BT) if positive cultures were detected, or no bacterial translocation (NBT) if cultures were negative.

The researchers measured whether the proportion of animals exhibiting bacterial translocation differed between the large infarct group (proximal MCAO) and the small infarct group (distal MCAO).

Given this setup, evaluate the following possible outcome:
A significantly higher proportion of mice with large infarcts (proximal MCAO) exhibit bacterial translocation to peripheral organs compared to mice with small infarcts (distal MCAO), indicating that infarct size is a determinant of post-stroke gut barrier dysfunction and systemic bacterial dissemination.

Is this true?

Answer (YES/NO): NO